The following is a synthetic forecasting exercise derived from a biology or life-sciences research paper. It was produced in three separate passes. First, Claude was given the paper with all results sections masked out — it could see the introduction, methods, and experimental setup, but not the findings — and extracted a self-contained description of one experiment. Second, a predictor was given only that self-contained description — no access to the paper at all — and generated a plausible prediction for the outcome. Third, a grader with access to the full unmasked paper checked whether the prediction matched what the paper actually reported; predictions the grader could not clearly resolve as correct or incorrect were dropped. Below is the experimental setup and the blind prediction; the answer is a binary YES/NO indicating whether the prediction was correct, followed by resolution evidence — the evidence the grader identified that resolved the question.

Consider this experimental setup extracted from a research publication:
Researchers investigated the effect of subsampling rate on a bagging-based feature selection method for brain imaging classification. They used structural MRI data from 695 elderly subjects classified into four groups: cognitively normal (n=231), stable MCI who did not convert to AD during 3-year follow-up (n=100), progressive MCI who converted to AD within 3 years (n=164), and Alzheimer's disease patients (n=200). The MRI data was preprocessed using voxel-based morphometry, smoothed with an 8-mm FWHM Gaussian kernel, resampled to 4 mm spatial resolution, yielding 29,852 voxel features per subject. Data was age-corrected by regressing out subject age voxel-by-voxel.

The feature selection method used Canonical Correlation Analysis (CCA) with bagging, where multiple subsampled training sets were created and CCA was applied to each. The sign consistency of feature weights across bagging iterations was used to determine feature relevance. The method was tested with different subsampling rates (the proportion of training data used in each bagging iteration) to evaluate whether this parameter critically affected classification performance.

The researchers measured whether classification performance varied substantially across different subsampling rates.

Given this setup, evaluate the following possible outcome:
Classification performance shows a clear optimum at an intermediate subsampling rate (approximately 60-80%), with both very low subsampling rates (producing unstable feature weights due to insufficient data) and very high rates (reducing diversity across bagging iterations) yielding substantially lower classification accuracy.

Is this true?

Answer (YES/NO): NO